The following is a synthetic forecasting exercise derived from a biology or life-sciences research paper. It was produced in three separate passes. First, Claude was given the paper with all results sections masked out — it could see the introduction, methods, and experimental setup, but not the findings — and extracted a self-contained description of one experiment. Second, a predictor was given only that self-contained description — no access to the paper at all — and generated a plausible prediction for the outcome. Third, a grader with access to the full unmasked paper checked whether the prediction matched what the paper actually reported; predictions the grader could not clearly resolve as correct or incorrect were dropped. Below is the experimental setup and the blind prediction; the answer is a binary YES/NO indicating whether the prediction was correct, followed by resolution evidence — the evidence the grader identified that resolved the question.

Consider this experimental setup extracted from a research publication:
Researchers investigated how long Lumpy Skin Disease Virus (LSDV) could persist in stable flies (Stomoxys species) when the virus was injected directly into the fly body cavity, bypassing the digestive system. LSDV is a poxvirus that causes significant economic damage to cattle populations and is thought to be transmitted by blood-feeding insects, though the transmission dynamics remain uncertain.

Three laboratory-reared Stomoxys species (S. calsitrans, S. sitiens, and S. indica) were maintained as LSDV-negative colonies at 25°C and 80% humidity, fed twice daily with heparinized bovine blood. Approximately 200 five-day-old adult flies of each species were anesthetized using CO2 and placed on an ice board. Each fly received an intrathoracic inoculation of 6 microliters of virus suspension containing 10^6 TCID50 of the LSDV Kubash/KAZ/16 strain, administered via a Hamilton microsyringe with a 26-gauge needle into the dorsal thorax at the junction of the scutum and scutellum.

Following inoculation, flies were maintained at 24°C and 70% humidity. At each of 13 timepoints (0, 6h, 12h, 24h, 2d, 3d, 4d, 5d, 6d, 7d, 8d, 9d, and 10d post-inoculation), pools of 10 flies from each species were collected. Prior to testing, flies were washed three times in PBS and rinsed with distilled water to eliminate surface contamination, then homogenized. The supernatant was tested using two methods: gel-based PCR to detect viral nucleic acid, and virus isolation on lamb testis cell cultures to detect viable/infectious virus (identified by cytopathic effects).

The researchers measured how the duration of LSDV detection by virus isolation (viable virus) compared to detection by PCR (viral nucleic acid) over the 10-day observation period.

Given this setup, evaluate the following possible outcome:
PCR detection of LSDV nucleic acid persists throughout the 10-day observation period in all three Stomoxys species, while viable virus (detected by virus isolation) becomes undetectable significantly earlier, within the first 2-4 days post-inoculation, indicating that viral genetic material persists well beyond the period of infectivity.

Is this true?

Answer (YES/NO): NO